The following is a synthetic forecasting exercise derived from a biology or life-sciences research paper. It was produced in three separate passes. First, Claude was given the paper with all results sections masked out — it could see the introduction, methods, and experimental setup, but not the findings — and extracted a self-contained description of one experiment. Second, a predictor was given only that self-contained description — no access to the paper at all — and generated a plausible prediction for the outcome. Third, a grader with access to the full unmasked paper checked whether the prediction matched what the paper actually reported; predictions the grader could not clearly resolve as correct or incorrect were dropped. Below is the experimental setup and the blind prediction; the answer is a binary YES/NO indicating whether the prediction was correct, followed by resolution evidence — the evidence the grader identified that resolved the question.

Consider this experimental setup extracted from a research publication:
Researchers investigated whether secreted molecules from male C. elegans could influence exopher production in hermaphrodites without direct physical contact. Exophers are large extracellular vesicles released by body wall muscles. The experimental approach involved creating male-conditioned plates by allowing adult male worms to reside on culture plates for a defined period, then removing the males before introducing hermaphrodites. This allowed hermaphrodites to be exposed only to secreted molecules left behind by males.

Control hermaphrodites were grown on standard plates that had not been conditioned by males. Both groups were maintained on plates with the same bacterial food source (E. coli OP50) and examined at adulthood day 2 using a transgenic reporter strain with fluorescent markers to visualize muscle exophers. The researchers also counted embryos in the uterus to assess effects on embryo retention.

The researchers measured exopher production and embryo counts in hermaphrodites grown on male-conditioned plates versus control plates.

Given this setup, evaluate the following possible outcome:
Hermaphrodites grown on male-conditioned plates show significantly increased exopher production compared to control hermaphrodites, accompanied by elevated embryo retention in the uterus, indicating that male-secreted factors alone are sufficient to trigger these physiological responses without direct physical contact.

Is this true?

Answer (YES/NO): YES